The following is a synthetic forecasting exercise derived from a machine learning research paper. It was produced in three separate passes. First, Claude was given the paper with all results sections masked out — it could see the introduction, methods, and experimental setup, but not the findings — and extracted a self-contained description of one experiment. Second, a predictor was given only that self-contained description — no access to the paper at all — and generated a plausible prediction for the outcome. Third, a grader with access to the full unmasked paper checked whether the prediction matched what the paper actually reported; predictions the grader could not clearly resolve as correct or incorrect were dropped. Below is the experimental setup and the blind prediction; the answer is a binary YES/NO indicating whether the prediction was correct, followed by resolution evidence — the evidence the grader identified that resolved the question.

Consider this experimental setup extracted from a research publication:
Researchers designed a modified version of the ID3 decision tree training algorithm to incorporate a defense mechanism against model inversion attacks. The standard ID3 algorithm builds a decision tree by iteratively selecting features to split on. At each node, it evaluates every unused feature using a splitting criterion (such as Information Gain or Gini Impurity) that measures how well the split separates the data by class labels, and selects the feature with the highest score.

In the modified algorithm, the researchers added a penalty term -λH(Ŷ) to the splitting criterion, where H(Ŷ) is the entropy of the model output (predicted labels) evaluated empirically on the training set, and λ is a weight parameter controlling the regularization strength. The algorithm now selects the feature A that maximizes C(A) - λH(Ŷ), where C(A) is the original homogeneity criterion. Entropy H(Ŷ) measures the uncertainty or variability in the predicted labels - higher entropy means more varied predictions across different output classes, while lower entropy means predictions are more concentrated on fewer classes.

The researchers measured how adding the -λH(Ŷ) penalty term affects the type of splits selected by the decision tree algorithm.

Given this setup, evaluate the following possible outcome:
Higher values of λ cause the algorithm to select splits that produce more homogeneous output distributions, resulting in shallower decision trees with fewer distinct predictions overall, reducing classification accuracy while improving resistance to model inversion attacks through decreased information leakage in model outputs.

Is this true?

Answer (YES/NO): NO